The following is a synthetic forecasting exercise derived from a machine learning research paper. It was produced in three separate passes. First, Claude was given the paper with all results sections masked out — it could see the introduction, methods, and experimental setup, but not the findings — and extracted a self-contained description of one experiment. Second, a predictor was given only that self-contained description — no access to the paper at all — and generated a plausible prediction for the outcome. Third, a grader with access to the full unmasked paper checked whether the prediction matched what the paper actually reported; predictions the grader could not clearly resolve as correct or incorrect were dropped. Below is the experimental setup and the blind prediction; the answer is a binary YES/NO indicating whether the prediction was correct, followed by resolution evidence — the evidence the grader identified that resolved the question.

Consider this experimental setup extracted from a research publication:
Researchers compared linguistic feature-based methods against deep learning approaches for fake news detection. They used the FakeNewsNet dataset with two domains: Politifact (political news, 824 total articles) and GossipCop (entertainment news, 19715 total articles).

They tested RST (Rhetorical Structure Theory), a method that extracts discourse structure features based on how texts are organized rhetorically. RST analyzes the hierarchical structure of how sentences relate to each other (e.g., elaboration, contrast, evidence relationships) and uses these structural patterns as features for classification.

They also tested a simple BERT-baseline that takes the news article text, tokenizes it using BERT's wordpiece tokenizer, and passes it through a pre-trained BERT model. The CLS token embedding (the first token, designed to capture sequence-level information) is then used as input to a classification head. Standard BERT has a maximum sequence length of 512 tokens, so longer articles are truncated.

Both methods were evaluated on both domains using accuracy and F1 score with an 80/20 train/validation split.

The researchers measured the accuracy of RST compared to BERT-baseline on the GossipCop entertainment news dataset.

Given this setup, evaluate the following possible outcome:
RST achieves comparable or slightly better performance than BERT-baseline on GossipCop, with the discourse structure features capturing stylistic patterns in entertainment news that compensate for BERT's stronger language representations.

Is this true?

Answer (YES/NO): NO